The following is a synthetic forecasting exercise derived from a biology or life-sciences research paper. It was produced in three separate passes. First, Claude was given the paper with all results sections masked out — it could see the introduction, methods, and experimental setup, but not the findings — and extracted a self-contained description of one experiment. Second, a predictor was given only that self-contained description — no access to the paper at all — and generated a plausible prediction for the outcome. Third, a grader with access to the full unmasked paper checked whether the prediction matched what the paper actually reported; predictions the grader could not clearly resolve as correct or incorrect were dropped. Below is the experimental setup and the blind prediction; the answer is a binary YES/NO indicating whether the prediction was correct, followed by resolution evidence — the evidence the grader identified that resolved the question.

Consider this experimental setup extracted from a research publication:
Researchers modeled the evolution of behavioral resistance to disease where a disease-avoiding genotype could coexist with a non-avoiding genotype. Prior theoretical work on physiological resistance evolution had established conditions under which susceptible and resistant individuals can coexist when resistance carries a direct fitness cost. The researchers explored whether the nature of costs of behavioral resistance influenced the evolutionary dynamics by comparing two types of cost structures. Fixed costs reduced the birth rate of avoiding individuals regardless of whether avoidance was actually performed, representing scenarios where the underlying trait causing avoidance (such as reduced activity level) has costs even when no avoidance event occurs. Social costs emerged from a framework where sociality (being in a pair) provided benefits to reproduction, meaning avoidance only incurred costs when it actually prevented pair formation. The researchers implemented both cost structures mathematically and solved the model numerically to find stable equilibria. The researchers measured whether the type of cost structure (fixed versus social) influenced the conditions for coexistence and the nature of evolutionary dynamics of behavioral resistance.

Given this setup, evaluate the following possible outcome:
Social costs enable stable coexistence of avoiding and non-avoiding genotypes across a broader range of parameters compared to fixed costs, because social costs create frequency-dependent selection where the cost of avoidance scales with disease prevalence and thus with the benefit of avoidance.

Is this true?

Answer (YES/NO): NO